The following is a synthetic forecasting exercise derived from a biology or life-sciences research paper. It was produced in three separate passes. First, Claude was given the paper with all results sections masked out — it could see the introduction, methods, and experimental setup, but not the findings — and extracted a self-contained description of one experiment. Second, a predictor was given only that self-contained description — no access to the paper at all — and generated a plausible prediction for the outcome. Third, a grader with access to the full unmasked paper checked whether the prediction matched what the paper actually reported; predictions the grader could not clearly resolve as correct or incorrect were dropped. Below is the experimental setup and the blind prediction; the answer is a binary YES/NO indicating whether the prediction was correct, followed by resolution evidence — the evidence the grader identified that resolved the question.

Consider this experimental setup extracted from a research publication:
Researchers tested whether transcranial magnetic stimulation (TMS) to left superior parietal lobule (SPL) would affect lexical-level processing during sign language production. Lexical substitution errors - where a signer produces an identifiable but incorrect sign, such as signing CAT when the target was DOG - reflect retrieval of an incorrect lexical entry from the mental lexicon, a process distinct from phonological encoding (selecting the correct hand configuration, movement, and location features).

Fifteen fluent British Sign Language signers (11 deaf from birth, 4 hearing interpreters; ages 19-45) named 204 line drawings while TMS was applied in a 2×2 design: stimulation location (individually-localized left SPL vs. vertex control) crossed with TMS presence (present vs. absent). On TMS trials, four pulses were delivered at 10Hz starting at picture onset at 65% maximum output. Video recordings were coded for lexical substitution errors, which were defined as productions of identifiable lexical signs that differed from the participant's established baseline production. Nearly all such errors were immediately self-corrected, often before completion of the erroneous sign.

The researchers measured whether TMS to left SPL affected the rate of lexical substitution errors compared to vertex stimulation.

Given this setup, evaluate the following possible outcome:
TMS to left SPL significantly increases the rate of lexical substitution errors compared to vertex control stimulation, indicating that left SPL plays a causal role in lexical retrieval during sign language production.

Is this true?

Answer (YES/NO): NO